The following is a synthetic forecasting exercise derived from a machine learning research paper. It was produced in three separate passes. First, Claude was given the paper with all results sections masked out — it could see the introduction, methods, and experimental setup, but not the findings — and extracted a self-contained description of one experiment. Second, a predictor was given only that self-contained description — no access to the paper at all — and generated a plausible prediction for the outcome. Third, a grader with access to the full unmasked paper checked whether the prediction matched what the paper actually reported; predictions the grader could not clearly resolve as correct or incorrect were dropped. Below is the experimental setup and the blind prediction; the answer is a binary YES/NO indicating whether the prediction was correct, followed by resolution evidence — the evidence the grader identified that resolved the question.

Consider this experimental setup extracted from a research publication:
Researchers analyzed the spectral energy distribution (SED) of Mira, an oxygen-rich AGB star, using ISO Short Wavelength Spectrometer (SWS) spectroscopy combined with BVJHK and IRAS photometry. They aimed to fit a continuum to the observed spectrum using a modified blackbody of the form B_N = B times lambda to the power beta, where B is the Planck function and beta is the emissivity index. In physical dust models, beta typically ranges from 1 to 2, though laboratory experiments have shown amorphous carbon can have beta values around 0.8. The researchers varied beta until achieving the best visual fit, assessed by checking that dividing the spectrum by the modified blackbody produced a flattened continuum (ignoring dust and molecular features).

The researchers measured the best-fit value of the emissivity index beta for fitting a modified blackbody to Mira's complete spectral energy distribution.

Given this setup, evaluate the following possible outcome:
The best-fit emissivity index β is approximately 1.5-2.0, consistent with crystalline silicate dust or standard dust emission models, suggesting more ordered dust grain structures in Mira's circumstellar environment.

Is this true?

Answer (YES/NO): NO